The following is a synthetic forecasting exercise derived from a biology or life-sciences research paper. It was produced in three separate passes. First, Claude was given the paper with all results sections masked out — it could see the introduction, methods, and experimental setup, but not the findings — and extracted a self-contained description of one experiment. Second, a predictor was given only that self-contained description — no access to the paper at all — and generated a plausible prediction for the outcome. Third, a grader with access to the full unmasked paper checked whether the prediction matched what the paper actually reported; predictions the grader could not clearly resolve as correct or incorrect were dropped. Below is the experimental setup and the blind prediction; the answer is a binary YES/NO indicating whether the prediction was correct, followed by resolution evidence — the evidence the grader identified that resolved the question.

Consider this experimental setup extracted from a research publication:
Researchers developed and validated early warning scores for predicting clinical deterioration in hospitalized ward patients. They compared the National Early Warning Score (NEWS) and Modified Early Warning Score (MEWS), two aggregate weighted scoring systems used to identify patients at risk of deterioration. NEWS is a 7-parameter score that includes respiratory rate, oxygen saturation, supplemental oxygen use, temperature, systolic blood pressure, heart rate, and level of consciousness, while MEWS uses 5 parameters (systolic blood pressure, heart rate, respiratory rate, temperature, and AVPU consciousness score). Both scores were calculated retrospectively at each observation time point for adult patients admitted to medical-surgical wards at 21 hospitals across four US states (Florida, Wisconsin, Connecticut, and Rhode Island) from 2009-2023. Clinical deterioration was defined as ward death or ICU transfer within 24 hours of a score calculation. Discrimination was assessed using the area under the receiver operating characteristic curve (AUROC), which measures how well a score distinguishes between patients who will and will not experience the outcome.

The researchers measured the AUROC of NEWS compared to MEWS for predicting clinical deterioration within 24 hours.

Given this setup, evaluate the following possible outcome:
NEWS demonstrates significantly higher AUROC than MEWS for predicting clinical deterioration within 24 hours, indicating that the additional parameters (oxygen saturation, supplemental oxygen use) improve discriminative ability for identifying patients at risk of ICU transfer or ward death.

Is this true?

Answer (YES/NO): YES